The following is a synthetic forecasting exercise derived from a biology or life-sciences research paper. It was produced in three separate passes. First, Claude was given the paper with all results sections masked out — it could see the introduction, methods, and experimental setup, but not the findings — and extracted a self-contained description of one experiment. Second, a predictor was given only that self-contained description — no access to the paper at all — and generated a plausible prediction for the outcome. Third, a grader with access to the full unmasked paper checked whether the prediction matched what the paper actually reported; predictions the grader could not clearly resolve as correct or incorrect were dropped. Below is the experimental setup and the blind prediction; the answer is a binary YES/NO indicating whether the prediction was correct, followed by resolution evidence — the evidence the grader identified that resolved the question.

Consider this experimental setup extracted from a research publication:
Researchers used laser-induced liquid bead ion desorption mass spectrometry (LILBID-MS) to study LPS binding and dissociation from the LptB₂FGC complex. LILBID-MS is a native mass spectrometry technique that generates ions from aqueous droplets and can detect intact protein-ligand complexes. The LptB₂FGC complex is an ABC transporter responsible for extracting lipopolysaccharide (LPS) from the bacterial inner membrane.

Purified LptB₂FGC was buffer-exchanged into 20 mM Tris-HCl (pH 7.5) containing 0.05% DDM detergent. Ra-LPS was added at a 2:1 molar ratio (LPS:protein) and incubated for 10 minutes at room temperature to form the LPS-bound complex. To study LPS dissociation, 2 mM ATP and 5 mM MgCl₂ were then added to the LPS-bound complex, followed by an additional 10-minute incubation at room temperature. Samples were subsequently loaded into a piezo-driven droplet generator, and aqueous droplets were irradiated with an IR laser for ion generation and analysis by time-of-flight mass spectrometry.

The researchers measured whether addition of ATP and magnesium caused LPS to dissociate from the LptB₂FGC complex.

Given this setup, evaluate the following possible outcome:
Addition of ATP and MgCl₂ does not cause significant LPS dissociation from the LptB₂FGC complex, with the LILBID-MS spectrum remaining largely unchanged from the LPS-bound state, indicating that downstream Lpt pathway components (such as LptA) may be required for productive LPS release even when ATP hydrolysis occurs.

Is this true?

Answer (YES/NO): NO